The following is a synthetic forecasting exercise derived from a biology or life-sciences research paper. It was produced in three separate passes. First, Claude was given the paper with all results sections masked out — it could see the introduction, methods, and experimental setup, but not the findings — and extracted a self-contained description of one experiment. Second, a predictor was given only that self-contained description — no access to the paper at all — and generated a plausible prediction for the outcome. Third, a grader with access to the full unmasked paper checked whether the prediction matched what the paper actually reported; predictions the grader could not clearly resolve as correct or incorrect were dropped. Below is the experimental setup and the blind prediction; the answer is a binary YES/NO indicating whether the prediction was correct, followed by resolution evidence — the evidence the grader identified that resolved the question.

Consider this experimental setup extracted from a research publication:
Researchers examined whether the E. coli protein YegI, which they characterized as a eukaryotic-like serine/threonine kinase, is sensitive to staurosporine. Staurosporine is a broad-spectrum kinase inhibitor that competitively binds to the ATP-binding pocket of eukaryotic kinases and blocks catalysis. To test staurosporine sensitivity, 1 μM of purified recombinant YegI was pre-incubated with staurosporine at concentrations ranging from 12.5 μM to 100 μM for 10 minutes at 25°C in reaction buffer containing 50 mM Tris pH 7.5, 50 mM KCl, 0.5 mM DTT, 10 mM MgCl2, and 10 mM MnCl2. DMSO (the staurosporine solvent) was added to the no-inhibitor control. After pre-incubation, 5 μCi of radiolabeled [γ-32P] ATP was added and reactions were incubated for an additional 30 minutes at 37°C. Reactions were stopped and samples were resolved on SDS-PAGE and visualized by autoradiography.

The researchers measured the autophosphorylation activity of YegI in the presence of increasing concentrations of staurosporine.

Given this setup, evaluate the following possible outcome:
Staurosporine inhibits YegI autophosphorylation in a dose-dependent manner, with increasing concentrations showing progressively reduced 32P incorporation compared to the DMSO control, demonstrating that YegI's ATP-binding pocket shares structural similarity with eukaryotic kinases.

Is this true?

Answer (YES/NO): YES